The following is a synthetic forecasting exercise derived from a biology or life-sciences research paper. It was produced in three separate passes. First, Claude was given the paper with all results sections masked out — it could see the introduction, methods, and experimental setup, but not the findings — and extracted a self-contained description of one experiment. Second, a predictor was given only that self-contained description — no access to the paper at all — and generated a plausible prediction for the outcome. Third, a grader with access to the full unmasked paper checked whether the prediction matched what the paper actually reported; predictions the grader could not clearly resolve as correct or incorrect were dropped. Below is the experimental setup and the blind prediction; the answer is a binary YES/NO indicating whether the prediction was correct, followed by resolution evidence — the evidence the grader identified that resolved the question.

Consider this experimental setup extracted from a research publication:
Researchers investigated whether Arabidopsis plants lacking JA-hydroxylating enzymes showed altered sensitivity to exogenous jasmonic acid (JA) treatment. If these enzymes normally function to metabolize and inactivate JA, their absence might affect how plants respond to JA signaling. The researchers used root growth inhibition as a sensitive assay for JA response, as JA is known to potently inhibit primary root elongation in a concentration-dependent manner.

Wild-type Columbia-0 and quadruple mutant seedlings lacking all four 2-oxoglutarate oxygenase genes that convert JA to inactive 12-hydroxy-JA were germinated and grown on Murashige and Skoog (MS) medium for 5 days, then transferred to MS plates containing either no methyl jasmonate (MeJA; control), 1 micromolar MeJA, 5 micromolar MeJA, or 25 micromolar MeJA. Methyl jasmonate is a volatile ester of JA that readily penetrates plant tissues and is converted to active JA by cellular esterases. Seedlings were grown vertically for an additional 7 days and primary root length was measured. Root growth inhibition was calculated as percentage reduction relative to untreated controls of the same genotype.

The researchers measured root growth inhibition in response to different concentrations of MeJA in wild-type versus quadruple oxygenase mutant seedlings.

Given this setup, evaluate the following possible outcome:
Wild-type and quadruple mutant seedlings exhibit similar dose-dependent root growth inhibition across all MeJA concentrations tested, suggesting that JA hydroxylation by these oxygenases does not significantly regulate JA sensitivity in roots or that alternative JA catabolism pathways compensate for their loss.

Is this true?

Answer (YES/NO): NO